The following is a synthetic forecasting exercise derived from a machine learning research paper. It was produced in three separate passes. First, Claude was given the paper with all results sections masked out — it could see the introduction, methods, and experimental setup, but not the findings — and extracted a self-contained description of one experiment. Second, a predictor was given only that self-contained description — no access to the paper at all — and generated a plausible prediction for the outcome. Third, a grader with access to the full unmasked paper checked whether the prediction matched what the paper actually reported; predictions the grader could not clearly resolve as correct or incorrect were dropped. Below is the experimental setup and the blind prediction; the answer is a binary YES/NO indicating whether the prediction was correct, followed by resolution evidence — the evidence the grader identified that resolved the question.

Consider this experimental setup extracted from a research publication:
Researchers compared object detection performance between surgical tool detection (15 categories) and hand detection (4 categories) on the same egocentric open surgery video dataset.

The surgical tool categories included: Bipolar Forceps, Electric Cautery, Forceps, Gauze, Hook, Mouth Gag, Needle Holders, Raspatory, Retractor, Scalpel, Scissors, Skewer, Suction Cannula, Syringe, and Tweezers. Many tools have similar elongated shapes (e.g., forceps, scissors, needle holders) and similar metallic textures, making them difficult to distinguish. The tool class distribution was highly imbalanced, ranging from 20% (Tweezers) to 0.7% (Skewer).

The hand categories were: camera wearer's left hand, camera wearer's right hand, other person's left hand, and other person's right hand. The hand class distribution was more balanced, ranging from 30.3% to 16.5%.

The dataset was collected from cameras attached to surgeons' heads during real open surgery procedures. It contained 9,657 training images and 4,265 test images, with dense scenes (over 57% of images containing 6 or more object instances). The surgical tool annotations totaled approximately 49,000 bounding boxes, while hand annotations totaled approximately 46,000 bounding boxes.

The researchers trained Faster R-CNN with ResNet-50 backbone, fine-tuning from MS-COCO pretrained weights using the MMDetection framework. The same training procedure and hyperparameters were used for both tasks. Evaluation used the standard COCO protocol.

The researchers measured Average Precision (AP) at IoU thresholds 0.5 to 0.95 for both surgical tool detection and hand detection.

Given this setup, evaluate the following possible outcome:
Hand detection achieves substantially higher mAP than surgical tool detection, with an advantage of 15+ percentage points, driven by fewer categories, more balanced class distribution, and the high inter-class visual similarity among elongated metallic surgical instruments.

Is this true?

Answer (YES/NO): YES